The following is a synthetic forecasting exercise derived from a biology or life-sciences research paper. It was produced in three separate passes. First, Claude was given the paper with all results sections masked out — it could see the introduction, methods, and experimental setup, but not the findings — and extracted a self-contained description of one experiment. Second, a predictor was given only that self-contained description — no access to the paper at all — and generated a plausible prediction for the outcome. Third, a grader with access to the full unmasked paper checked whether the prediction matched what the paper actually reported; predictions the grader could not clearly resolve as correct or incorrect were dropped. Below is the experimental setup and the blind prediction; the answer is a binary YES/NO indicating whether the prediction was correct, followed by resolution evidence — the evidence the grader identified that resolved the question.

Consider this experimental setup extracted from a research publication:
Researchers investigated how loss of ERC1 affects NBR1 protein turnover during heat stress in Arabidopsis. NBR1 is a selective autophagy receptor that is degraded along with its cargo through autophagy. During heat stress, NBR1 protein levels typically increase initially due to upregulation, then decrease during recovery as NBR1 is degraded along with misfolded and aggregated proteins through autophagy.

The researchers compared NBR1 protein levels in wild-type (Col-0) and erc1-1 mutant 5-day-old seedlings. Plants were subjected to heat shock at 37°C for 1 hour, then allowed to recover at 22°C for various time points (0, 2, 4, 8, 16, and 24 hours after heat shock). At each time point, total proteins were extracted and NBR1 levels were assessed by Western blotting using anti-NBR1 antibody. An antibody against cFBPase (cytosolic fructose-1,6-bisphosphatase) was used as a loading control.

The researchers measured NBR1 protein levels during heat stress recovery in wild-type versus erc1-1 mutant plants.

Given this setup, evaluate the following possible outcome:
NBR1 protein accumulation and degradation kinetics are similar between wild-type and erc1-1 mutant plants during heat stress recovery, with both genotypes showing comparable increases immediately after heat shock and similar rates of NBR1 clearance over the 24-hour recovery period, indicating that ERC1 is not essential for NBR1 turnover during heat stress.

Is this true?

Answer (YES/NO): NO